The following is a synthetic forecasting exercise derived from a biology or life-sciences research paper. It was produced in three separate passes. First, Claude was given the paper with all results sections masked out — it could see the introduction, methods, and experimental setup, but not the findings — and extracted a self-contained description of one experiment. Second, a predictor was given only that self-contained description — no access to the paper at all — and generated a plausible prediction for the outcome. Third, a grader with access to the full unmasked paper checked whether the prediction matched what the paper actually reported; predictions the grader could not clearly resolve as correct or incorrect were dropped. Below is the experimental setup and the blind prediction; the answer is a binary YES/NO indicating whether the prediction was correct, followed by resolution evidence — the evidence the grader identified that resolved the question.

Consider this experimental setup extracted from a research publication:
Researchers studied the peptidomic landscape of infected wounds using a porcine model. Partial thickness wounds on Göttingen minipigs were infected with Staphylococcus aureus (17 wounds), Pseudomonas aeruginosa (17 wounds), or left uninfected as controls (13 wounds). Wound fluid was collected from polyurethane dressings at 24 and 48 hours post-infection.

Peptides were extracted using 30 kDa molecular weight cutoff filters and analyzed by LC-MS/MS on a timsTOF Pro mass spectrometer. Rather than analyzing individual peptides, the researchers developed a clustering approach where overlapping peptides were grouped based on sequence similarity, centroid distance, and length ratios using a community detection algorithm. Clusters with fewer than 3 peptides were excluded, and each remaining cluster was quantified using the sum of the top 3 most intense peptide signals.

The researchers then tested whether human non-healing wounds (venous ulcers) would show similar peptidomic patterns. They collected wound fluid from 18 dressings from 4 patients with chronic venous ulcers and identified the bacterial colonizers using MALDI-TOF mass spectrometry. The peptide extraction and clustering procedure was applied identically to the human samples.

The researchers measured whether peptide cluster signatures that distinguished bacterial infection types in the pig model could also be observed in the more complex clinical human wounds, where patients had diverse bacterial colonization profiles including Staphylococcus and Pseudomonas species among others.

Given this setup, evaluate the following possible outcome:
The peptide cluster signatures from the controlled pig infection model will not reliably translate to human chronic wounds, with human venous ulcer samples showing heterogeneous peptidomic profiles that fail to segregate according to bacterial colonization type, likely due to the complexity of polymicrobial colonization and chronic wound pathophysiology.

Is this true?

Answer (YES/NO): NO